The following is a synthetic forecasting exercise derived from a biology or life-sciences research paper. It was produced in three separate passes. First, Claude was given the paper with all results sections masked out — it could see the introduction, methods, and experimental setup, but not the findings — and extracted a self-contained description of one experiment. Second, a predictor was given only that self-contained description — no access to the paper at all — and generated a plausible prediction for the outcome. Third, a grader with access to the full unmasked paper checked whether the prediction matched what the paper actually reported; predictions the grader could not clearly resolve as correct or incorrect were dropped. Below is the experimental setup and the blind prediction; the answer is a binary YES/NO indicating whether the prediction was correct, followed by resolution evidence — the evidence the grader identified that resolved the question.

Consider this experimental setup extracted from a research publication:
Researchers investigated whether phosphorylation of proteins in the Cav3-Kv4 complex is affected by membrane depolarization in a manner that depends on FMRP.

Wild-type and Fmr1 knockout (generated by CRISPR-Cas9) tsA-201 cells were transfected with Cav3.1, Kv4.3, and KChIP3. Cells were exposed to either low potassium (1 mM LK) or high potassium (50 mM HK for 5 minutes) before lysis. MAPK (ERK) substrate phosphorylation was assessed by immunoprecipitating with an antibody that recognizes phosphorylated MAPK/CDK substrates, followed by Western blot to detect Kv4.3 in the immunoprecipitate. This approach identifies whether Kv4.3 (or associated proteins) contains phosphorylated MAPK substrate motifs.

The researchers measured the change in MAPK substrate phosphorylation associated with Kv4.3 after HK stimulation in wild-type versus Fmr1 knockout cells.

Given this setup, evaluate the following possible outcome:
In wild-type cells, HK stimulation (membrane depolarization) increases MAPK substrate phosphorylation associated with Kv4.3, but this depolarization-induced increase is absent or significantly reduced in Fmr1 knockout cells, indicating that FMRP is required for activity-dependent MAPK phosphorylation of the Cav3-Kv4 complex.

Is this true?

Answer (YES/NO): NO